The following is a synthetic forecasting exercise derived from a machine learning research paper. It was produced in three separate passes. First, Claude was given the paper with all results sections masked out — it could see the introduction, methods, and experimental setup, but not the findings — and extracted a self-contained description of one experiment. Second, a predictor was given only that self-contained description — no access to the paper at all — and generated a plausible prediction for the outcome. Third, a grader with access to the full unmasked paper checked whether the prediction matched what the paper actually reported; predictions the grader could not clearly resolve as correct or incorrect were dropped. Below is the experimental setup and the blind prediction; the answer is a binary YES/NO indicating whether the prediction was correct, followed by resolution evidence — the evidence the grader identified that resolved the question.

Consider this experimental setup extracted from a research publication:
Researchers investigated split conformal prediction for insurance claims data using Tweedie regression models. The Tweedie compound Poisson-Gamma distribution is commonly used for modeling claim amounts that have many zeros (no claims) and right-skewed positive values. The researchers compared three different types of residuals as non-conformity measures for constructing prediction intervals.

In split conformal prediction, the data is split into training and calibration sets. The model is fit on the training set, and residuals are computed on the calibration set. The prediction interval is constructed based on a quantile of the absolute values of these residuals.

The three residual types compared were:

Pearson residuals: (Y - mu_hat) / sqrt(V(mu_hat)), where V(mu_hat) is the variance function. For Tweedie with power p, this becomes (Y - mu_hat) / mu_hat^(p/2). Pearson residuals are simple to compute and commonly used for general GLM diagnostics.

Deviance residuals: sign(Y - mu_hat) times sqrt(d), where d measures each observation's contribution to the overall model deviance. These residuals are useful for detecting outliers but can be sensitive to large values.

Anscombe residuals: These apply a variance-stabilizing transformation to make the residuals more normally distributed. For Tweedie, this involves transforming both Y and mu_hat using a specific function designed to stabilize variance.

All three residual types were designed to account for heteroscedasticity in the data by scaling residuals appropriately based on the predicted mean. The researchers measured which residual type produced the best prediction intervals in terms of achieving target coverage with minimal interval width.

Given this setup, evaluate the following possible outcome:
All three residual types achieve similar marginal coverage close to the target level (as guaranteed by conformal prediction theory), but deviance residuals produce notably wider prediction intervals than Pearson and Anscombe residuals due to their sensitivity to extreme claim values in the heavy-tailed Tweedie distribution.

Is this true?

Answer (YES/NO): NO